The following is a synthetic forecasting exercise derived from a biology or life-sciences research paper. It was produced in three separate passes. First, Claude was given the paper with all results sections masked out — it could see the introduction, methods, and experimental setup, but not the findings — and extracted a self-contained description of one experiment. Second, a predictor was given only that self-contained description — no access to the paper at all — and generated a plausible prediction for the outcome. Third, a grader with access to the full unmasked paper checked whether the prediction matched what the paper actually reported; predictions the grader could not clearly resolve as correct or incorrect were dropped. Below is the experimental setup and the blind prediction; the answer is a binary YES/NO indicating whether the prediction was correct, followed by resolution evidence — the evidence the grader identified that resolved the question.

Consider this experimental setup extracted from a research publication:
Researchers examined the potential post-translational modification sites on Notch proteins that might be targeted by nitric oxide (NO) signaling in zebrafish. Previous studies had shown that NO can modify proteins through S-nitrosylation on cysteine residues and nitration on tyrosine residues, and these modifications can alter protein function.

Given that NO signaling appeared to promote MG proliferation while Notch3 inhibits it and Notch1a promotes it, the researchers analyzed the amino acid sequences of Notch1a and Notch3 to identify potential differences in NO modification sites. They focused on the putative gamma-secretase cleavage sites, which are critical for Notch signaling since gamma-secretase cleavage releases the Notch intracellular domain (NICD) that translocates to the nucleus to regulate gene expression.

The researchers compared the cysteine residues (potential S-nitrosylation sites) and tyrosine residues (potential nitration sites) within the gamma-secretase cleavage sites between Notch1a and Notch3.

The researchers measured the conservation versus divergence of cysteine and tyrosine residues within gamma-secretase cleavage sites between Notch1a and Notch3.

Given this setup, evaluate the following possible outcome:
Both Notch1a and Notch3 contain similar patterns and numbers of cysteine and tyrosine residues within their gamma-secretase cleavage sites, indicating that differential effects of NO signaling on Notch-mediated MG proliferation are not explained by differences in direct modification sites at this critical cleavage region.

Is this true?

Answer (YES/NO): NO